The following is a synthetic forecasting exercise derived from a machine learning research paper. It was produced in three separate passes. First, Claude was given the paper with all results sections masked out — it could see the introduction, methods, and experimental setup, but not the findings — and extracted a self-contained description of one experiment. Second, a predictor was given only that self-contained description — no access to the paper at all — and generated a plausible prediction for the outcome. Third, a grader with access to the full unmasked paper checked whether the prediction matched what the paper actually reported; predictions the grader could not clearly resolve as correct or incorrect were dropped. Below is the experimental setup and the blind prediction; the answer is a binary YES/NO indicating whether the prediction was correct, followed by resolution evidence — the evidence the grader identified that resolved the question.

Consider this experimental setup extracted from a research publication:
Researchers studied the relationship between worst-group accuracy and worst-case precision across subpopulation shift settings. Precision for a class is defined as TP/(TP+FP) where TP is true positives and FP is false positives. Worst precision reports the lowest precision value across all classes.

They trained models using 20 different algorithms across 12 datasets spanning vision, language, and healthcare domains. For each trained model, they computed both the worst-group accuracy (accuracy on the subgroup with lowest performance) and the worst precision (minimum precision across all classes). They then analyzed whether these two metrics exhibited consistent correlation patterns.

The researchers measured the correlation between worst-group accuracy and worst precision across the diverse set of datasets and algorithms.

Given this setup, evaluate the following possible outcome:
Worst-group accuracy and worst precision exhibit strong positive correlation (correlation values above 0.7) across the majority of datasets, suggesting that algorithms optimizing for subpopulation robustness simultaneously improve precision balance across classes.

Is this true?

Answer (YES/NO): NO